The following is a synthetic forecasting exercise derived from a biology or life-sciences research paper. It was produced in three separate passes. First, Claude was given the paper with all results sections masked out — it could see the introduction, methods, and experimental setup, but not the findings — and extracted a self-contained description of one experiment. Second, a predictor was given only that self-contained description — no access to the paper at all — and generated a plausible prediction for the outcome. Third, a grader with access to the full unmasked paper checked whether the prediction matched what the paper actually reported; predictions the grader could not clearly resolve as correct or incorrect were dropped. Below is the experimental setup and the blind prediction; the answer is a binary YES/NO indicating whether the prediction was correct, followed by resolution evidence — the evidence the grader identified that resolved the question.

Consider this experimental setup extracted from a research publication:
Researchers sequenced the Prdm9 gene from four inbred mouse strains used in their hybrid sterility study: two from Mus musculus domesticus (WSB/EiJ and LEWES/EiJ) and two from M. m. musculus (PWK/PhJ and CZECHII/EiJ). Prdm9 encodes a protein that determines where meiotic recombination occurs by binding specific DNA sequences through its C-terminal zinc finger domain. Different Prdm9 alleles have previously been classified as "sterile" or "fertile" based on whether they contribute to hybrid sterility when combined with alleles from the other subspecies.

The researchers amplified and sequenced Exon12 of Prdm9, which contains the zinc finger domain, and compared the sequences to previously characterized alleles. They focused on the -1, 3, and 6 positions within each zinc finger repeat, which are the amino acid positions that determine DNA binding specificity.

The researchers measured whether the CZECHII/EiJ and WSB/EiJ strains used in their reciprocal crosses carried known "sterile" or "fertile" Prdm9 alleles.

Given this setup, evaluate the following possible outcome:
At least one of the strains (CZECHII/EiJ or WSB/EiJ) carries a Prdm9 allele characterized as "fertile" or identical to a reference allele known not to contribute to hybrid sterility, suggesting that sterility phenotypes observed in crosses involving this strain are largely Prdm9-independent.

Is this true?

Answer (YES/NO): NO